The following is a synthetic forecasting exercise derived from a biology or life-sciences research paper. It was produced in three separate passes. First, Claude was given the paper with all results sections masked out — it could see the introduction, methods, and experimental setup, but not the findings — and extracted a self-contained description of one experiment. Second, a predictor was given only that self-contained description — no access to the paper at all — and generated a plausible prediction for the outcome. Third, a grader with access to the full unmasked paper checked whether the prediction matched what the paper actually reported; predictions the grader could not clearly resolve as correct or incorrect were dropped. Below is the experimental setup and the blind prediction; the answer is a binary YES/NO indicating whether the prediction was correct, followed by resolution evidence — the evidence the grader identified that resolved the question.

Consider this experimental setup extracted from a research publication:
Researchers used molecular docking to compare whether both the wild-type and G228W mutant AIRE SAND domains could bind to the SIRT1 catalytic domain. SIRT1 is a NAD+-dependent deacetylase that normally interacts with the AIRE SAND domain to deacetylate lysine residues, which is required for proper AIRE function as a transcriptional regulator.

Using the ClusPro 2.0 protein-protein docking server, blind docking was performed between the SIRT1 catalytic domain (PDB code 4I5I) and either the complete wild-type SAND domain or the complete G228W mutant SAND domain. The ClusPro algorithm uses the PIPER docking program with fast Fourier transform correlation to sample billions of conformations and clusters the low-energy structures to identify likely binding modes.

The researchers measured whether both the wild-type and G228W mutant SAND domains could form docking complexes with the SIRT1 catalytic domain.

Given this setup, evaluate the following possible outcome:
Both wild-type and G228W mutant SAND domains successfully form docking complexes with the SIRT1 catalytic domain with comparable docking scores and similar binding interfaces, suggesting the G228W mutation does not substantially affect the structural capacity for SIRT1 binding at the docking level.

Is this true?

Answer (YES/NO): NO